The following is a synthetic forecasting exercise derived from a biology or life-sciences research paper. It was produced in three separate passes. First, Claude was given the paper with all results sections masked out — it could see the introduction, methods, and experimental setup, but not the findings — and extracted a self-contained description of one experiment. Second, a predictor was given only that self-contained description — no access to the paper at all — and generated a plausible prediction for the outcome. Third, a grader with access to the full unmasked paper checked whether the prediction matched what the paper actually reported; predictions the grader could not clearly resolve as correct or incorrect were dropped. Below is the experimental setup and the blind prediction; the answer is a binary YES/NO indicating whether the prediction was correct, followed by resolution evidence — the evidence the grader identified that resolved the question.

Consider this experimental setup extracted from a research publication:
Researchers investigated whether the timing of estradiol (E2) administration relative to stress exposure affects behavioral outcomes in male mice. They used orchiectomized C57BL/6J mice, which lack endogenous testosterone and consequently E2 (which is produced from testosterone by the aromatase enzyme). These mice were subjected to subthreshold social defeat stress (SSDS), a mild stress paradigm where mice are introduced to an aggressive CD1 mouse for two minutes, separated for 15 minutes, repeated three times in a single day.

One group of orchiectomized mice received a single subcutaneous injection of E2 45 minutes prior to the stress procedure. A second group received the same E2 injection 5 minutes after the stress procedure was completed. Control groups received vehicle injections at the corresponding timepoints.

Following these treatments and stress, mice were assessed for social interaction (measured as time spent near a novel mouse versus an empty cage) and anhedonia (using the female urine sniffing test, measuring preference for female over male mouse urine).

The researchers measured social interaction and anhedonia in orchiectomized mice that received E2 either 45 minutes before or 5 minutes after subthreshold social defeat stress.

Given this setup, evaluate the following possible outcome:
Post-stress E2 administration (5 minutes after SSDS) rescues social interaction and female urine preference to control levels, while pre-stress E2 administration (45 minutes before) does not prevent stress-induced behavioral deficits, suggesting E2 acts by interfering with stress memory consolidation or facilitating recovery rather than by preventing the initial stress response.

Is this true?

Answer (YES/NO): NO